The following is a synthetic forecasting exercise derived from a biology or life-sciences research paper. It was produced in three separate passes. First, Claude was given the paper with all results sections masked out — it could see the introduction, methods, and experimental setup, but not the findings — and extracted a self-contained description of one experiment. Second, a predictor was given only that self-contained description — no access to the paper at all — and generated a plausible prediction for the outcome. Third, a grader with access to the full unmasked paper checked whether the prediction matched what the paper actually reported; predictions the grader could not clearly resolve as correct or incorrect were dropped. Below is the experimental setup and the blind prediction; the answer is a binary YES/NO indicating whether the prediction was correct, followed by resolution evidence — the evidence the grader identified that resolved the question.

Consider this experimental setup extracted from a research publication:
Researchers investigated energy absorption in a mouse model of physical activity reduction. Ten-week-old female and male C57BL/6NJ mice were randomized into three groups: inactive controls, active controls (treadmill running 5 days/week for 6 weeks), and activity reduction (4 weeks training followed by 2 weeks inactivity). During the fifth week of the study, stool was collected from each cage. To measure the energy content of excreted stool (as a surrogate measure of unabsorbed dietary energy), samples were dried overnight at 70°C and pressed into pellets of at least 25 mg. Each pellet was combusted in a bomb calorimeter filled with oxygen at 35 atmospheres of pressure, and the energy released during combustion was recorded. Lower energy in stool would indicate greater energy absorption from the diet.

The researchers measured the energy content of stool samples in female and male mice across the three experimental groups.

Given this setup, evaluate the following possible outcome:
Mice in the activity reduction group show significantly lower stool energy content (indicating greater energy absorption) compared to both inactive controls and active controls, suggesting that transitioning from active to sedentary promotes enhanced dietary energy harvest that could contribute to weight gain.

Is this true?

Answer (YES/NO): NO